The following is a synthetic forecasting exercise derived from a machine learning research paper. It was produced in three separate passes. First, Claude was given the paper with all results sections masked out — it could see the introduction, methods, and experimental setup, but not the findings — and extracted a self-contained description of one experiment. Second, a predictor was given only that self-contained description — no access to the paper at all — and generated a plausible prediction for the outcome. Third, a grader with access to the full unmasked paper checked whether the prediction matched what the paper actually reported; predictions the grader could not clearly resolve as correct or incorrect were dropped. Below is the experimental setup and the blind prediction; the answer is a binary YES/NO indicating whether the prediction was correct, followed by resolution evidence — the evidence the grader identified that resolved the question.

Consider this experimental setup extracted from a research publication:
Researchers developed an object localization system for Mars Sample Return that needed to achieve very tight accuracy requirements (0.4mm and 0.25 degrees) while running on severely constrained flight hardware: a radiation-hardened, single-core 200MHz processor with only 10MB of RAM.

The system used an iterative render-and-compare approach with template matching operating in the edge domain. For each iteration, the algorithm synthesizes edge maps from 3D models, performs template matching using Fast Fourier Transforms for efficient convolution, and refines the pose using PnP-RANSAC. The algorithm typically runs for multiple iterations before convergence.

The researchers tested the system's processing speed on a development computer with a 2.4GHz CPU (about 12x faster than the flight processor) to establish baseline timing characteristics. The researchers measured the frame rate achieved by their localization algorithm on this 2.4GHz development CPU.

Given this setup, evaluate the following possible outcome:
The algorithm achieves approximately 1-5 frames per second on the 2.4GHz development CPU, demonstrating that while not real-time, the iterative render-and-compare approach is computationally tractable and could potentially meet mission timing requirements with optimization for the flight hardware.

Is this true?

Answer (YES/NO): YES